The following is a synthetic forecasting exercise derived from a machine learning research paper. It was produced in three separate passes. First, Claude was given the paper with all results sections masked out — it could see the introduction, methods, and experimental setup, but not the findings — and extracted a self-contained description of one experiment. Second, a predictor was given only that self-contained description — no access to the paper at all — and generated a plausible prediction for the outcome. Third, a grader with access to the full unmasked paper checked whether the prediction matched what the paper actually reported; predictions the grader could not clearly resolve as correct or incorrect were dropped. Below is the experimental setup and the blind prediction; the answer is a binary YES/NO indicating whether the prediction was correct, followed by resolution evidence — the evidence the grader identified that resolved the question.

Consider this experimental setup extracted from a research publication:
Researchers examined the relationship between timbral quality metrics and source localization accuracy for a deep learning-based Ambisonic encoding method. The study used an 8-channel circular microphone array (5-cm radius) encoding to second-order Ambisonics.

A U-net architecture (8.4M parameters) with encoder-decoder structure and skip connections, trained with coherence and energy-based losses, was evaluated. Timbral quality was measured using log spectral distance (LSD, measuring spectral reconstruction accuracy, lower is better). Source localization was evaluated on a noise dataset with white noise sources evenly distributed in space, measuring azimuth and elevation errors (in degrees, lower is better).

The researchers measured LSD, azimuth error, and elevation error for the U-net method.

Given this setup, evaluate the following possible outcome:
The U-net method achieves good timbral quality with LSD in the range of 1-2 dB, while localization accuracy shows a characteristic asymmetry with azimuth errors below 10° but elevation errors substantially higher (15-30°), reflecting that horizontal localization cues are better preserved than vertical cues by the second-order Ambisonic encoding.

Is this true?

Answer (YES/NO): NO